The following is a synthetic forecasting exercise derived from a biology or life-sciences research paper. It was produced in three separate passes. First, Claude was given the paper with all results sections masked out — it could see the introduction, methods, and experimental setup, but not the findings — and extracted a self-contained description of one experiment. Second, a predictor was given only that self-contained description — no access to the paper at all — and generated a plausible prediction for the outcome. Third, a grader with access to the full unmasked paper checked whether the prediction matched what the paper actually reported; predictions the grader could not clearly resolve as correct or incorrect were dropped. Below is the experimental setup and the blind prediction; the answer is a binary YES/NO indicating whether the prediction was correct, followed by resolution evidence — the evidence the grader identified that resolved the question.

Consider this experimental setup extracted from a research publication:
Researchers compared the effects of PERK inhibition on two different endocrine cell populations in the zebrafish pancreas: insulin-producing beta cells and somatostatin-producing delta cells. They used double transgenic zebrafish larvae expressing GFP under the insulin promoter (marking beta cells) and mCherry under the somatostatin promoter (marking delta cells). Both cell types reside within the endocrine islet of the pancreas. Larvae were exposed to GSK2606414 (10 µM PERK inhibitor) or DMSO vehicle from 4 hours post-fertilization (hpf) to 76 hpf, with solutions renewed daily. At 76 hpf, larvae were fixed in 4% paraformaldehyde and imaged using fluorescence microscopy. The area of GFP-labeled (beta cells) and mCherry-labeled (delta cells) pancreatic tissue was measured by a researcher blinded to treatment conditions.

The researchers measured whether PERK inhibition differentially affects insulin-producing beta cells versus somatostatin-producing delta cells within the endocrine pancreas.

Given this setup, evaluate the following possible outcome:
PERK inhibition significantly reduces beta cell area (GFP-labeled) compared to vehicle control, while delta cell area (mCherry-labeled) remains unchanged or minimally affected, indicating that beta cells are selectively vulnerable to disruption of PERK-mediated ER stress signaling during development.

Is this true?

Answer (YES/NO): NO